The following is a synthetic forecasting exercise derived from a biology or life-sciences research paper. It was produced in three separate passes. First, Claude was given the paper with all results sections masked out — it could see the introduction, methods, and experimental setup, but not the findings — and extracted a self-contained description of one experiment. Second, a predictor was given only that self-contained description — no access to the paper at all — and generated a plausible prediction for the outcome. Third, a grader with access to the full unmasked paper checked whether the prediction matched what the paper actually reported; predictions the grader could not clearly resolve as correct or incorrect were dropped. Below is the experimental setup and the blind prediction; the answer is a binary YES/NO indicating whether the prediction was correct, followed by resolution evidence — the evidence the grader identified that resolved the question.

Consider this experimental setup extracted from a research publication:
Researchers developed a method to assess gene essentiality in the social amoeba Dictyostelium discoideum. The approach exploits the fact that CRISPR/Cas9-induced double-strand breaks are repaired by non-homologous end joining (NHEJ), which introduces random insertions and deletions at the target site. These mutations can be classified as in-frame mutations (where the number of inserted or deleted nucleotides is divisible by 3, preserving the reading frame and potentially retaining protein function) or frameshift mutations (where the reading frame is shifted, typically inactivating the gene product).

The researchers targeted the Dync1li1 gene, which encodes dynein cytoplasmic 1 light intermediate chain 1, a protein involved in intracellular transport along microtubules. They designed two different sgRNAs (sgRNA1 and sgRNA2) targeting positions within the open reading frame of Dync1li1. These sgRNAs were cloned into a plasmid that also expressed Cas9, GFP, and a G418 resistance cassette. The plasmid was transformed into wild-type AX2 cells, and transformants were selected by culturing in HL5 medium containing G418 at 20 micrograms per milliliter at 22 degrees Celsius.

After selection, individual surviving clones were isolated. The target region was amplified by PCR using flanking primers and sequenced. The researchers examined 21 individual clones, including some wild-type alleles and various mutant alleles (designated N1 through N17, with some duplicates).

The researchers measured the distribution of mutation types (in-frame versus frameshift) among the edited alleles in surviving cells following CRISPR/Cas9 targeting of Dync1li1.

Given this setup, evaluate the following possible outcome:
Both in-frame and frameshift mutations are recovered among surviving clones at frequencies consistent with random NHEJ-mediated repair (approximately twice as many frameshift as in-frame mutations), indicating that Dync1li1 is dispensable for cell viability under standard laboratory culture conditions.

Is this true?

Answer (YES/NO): NO